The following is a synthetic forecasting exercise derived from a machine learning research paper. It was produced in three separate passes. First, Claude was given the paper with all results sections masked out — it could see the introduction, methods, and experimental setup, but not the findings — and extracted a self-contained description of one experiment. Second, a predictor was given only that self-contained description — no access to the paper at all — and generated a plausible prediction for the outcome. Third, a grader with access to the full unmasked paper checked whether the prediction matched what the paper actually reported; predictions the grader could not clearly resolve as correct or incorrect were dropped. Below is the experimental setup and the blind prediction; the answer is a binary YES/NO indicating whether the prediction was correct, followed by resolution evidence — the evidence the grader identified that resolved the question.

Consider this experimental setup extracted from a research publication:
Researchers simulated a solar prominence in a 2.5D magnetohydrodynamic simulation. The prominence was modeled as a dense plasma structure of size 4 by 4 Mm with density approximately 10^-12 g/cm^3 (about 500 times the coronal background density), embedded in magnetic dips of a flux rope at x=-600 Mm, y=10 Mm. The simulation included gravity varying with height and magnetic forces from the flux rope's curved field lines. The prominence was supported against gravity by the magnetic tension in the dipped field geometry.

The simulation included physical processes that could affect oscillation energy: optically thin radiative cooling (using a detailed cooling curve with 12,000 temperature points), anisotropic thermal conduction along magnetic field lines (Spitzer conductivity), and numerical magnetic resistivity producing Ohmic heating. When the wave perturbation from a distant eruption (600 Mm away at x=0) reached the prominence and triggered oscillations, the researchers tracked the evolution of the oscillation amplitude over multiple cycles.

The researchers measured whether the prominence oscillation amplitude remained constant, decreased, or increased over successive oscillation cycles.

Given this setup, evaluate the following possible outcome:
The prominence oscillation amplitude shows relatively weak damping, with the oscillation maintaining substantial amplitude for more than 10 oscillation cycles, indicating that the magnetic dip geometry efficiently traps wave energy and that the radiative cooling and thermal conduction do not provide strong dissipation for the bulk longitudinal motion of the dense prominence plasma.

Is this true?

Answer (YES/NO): NO